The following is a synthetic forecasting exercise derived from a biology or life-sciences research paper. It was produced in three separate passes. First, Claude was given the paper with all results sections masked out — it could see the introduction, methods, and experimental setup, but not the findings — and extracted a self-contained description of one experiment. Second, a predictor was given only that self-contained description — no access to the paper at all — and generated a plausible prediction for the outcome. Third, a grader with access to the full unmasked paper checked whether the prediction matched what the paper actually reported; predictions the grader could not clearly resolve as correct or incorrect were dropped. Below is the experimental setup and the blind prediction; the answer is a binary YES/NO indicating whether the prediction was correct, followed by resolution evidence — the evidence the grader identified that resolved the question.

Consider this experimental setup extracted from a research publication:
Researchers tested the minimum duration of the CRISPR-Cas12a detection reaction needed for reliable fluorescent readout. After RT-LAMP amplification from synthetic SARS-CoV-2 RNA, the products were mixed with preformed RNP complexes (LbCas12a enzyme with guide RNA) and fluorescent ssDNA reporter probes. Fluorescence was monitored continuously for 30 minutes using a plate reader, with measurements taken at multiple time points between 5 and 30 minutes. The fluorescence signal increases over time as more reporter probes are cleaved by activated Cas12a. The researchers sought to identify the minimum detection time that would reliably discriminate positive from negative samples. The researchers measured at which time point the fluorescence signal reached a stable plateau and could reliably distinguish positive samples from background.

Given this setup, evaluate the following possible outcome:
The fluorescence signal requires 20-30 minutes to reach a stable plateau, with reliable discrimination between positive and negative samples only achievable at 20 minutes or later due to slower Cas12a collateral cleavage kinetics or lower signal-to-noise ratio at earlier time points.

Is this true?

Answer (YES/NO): NO